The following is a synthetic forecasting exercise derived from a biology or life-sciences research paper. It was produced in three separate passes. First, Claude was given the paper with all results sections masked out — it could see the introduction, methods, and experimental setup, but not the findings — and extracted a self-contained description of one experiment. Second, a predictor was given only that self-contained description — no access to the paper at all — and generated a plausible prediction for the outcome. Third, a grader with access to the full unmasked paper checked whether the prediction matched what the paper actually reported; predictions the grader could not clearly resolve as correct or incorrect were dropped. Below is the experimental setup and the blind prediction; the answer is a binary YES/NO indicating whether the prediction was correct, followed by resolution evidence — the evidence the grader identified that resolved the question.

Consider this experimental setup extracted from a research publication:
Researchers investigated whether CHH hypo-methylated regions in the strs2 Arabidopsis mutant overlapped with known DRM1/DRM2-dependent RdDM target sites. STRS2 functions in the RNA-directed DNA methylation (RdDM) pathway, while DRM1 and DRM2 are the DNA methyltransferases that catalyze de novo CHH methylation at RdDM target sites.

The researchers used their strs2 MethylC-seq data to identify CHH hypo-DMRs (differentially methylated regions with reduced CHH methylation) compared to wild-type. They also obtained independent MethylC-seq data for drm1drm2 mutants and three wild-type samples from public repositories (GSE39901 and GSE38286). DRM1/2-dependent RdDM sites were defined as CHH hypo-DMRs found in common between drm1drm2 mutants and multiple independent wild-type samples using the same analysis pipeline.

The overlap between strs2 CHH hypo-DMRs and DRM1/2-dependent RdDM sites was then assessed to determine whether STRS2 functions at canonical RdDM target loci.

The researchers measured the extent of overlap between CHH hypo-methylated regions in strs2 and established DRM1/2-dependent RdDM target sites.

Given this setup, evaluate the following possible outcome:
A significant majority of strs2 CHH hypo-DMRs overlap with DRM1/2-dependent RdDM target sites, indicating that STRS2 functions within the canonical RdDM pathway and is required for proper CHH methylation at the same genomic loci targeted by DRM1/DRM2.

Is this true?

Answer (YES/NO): YES